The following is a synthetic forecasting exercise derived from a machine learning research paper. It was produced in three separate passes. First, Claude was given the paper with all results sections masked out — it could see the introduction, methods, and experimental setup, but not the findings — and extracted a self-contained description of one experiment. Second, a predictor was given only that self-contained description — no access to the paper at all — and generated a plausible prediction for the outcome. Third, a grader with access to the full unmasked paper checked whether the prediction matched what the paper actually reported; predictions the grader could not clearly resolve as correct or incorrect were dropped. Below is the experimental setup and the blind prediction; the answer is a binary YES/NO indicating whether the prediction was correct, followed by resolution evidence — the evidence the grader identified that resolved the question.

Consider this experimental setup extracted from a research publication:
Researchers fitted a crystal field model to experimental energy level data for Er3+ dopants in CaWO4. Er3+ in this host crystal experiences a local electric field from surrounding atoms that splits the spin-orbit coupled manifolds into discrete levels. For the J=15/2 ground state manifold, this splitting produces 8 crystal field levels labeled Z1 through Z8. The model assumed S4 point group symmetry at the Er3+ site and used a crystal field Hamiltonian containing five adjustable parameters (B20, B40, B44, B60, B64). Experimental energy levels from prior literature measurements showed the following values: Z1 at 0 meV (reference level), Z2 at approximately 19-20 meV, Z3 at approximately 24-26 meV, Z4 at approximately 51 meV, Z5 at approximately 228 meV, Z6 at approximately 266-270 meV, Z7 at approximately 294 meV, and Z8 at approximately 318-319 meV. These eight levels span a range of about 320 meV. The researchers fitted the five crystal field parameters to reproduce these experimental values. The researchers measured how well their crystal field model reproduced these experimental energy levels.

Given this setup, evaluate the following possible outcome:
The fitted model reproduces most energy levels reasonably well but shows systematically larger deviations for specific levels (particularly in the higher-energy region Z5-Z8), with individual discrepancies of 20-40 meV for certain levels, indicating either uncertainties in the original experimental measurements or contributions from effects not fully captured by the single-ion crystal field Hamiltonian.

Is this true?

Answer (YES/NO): NO